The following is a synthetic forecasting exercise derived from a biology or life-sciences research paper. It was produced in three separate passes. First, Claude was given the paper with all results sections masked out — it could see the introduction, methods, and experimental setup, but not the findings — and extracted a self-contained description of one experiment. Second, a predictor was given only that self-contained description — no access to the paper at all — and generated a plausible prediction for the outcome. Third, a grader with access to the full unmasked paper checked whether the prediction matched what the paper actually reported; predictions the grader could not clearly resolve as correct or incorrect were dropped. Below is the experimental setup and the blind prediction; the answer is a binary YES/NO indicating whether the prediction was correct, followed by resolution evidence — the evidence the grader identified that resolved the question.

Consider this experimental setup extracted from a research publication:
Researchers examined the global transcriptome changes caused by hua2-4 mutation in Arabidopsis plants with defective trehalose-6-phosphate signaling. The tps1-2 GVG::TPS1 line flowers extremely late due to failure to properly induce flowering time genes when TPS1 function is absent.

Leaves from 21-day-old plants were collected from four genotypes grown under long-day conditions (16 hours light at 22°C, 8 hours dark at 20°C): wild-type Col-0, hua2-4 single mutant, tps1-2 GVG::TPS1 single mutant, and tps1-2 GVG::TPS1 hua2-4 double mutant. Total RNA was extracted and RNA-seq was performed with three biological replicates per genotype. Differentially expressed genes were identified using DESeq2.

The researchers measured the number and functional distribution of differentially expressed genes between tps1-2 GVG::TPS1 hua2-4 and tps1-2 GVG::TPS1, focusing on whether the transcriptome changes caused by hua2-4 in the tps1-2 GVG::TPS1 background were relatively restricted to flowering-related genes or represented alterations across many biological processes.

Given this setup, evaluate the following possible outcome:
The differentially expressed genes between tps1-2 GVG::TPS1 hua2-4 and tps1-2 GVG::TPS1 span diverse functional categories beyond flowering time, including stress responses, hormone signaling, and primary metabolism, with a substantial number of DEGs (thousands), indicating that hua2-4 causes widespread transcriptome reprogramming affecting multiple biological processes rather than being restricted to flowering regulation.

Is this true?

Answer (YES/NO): YES